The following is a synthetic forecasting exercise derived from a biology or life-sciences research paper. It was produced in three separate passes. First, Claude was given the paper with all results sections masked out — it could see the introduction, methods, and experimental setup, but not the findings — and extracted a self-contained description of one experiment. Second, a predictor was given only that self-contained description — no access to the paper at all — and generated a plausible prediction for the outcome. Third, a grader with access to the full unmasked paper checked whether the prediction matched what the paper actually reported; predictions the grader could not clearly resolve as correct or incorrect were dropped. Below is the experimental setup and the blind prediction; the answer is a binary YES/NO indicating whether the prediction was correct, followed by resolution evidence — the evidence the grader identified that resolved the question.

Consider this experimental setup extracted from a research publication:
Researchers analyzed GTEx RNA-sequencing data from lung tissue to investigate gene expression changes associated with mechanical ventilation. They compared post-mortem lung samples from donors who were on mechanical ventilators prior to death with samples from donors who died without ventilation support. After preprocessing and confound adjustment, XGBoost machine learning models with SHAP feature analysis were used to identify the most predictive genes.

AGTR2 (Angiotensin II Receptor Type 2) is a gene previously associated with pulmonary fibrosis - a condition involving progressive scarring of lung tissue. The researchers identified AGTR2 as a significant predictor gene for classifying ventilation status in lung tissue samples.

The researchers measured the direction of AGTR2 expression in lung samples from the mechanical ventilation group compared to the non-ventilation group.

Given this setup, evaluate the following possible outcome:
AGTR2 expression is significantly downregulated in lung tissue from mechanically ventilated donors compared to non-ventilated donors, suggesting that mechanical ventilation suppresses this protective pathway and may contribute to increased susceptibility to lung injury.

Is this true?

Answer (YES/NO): NO